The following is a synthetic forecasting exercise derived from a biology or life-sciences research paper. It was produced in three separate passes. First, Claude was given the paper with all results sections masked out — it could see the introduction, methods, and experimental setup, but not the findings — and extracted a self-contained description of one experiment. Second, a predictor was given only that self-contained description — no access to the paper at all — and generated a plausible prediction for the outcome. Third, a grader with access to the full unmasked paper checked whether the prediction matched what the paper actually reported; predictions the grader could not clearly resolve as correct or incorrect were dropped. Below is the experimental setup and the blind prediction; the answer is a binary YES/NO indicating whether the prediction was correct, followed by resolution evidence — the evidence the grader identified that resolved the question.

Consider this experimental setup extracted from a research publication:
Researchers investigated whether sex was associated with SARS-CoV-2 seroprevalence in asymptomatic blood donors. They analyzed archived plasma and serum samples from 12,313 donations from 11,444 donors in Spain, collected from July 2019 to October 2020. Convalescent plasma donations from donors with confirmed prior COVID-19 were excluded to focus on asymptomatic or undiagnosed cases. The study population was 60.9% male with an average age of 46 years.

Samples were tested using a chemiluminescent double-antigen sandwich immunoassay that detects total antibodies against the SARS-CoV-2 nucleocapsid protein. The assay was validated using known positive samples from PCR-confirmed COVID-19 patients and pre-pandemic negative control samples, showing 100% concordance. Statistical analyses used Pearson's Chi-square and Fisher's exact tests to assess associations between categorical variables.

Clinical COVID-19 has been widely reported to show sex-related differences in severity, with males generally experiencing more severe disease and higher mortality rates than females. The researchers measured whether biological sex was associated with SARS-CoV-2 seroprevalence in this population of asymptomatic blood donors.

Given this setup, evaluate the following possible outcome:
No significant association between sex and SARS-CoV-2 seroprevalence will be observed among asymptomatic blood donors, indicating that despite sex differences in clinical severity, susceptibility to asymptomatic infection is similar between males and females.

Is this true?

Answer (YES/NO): YES